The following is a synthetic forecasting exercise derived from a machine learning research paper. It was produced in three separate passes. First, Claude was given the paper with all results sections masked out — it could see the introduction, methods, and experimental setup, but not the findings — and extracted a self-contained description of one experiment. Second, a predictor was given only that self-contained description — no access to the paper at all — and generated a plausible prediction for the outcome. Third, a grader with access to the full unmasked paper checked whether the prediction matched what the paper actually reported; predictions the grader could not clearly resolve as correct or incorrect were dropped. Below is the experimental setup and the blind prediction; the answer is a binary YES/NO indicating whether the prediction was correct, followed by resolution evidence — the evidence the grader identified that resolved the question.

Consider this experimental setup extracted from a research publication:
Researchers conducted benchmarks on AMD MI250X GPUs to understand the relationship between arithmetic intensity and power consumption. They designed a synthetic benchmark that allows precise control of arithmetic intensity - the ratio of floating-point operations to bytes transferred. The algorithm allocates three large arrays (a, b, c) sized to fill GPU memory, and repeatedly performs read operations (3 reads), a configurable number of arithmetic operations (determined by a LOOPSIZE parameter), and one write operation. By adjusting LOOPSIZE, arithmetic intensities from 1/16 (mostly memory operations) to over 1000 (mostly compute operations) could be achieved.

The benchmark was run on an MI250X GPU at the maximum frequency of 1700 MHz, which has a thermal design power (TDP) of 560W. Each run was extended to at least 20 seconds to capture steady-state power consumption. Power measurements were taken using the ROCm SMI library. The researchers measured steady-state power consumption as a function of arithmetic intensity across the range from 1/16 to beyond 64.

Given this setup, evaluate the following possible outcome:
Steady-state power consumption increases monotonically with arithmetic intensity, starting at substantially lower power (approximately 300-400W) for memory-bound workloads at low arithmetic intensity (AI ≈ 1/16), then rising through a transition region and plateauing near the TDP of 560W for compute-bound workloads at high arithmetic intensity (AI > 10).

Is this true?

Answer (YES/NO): NO